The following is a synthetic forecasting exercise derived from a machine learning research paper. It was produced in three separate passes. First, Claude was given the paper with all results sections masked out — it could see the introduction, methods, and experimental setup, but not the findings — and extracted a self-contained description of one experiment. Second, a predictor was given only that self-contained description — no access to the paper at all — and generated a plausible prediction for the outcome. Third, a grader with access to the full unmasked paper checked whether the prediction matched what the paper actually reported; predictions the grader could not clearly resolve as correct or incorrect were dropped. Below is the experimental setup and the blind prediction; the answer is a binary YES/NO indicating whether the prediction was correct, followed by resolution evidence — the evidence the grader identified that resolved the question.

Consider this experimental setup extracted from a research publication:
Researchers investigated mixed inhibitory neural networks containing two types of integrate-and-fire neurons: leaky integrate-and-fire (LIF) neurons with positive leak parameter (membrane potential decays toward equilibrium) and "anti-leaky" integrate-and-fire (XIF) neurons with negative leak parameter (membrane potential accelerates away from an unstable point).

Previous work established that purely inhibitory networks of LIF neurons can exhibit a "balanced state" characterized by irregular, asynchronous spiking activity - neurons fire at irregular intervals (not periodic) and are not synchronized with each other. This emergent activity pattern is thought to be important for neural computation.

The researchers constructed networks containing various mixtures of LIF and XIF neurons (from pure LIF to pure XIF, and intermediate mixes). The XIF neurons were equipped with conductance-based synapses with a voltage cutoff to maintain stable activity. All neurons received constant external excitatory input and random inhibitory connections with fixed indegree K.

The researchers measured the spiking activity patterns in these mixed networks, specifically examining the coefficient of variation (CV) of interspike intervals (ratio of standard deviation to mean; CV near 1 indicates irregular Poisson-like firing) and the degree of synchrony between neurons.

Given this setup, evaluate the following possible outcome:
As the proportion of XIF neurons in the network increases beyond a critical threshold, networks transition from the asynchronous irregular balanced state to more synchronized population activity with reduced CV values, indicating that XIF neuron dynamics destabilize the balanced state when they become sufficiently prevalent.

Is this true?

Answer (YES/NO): NO